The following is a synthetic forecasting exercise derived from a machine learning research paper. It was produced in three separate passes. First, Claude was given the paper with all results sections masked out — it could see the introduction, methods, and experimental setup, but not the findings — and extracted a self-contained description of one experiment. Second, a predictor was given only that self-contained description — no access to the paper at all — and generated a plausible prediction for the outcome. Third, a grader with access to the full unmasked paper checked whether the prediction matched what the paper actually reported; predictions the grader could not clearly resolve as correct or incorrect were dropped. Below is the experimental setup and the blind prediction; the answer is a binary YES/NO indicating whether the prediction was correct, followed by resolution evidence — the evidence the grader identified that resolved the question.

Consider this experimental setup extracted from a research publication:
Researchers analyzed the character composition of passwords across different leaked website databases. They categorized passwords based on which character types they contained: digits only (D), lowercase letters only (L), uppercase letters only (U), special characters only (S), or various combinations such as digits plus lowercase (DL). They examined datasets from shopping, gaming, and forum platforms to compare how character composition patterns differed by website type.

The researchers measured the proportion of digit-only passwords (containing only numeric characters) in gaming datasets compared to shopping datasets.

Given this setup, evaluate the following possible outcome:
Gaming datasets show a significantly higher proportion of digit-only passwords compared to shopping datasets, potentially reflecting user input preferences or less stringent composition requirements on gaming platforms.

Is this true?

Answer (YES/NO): YES